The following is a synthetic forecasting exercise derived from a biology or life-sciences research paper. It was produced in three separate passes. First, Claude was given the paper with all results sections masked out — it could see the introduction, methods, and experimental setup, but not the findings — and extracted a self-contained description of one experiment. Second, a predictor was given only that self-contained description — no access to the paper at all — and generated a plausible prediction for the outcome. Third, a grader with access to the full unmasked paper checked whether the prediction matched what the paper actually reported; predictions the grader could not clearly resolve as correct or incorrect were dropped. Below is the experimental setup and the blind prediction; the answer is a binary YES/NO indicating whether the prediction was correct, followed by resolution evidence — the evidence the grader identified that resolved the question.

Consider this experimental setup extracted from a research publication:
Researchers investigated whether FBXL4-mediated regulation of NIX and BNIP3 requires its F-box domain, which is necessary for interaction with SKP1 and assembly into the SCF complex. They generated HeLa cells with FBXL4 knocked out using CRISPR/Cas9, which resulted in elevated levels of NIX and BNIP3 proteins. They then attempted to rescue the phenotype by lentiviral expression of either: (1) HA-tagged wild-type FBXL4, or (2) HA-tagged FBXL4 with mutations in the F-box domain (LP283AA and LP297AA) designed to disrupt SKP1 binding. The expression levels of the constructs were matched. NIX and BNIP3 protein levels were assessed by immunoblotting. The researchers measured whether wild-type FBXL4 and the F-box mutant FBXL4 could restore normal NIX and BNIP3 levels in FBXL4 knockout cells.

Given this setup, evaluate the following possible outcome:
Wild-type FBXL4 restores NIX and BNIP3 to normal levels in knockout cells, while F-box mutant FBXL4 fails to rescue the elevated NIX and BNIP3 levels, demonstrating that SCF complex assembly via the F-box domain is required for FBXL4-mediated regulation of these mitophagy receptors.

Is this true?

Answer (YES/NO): YES